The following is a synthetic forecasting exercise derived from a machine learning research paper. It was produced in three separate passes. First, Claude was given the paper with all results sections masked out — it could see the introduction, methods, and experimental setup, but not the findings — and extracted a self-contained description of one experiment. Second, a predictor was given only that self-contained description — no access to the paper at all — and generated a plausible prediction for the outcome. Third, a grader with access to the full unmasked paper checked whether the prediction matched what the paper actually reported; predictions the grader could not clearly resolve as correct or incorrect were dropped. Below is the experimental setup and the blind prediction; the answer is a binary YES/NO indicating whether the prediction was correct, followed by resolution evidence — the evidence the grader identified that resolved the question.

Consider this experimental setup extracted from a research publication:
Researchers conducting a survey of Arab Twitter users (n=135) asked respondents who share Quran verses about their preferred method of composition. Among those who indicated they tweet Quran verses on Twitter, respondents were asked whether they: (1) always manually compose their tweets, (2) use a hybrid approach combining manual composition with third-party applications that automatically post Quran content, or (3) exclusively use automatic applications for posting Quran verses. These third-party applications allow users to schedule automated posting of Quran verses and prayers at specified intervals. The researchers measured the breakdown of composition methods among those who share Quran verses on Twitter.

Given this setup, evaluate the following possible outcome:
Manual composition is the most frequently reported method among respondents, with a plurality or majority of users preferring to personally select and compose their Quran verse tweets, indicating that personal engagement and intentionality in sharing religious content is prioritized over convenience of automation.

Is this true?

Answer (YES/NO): YES